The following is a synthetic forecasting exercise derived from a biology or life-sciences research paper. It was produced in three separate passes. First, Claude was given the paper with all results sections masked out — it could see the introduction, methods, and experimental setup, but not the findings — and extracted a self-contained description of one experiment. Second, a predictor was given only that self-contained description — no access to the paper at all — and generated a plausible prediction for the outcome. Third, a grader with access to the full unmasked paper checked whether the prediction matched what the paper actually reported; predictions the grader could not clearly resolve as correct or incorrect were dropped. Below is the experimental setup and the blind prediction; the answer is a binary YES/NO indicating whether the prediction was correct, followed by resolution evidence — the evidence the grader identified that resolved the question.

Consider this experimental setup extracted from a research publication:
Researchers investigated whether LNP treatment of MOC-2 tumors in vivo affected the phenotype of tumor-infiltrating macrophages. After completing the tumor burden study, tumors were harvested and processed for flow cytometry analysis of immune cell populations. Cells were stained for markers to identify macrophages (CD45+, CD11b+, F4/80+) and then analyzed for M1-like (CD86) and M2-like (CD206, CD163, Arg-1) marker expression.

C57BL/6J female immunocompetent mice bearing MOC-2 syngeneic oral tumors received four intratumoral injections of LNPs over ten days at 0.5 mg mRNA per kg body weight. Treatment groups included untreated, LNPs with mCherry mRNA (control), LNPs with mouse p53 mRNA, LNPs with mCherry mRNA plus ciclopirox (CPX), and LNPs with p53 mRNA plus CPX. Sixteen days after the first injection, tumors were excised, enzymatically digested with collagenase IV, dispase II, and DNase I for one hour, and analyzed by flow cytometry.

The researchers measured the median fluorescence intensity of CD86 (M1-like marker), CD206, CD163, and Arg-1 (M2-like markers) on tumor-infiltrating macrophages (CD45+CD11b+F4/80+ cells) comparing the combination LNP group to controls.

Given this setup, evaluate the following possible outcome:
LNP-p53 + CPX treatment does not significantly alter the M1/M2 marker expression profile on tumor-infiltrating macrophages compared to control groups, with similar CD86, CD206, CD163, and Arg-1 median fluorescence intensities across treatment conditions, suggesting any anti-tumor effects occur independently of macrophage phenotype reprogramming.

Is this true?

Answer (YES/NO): NO